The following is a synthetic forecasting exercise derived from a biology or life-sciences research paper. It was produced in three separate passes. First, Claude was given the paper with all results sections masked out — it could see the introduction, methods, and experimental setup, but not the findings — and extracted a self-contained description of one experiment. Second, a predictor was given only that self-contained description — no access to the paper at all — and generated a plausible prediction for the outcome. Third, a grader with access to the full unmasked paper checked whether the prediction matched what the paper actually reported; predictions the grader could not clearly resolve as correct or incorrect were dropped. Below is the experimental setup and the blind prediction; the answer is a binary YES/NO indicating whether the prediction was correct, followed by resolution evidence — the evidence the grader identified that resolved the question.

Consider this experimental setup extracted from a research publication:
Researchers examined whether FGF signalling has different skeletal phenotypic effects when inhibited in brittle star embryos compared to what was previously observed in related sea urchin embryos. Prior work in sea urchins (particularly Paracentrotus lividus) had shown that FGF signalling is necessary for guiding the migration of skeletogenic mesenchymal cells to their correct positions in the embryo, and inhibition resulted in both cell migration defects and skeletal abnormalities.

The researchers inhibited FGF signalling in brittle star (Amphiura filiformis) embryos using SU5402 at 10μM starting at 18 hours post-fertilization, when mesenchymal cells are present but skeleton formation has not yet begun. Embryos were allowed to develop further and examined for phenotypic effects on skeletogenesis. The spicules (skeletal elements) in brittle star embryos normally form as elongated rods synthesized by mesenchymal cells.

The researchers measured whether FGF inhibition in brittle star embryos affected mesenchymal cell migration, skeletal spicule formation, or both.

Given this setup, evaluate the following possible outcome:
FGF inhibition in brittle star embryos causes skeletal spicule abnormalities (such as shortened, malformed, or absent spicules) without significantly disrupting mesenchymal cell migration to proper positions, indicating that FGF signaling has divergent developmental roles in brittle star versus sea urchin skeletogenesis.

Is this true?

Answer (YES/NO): YES